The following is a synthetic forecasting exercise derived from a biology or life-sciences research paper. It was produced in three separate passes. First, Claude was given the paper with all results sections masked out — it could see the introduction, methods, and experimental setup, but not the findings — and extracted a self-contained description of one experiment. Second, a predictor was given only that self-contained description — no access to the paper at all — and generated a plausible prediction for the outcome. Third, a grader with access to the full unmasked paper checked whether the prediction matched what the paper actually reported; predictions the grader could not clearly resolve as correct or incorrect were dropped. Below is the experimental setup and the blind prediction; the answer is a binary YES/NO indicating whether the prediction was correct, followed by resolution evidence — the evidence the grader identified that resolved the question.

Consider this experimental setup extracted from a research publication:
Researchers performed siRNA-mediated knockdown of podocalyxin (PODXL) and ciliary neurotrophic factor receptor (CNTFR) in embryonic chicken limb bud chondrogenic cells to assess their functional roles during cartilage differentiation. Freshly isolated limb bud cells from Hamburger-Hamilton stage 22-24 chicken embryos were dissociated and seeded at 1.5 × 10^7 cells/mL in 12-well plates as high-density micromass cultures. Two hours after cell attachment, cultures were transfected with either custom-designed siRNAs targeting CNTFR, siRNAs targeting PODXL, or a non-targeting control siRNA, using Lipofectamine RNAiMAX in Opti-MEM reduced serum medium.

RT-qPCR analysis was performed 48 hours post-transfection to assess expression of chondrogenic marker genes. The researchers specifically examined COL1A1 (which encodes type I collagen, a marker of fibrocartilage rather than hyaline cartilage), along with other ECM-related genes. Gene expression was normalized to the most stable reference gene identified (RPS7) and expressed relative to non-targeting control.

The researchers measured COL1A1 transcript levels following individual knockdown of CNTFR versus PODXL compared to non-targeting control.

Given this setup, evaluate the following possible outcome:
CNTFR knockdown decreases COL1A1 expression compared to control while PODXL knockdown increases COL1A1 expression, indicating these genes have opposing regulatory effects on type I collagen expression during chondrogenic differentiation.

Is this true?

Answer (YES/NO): NO